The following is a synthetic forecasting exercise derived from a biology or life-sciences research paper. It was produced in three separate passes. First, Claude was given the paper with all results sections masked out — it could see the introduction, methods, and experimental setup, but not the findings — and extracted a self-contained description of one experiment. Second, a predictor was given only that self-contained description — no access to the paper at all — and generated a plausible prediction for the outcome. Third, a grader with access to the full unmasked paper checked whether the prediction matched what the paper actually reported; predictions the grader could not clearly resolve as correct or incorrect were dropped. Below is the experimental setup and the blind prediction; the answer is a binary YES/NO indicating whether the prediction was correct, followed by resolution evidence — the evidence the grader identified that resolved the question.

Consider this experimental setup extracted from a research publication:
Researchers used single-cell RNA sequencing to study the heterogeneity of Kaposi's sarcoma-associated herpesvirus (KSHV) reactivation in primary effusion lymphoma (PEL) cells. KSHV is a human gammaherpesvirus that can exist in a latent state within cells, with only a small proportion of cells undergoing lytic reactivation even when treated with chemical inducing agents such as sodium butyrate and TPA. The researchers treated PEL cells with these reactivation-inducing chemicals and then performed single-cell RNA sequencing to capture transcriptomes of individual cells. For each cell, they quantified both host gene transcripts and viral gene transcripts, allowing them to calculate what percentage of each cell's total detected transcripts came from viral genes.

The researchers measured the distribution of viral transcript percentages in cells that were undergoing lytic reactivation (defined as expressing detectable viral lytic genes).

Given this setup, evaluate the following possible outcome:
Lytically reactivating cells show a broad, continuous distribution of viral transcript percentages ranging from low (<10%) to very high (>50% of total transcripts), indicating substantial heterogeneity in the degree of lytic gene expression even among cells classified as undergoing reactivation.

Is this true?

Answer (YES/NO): NO